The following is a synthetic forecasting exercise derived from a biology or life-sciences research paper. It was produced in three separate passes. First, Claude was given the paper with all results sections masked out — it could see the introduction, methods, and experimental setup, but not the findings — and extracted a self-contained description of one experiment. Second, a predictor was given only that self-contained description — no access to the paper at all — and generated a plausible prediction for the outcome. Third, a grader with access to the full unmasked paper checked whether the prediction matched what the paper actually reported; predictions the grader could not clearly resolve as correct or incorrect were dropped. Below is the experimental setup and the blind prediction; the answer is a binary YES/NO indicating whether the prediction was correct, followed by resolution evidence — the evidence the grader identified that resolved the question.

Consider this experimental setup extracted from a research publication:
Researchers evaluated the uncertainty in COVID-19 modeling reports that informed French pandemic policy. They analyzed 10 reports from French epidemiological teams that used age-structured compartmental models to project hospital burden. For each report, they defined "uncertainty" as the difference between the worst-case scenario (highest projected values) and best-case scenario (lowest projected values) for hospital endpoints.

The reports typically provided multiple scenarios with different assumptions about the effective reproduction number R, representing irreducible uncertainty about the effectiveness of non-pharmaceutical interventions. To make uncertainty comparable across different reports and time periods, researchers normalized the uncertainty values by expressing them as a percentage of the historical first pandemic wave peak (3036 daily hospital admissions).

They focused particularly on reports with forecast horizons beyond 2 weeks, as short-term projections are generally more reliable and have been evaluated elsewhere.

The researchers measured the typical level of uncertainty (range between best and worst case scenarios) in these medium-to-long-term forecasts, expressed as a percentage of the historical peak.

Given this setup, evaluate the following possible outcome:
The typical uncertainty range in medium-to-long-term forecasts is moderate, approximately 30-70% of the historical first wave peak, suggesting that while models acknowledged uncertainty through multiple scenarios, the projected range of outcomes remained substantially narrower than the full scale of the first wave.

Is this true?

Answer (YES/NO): NO